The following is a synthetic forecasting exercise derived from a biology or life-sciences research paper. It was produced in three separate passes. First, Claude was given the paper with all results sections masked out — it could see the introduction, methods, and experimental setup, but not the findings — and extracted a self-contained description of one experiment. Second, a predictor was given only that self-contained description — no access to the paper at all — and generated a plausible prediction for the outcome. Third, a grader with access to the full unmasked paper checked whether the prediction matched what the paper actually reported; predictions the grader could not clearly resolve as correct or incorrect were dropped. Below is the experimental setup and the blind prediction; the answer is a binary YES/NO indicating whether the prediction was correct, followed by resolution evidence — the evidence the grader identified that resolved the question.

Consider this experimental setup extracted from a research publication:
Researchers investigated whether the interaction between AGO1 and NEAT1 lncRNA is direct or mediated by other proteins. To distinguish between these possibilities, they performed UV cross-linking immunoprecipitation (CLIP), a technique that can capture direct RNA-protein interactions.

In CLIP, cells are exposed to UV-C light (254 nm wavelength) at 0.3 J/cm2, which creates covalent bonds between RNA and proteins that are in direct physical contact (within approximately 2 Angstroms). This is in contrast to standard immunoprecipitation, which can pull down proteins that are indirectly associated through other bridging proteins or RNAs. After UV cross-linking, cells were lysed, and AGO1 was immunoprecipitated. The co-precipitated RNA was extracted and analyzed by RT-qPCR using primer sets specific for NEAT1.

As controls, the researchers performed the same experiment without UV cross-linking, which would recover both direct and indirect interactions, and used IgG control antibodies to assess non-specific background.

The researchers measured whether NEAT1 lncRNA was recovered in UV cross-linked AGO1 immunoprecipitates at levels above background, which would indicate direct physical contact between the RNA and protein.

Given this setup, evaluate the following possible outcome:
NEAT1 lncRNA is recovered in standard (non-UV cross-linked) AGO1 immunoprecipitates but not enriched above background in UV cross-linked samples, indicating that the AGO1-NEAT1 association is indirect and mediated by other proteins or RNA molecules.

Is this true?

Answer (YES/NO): NO